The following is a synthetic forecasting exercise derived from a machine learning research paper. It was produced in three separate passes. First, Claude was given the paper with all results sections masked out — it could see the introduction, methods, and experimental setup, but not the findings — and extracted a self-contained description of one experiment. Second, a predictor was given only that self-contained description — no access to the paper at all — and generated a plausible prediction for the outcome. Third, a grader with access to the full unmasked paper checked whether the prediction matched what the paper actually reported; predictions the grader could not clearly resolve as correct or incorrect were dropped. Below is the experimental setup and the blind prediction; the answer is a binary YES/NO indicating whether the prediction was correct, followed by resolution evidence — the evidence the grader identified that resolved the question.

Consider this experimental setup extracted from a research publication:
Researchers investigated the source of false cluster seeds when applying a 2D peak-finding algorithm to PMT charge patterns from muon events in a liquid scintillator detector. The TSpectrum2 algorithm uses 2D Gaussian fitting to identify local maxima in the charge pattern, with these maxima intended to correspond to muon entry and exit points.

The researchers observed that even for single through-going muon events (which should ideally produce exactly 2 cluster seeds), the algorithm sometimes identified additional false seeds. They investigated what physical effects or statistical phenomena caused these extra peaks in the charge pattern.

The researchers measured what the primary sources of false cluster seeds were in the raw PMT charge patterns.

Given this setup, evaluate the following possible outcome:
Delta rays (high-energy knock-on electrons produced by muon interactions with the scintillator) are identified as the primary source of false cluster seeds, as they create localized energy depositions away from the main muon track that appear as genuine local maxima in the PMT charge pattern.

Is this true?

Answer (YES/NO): NO